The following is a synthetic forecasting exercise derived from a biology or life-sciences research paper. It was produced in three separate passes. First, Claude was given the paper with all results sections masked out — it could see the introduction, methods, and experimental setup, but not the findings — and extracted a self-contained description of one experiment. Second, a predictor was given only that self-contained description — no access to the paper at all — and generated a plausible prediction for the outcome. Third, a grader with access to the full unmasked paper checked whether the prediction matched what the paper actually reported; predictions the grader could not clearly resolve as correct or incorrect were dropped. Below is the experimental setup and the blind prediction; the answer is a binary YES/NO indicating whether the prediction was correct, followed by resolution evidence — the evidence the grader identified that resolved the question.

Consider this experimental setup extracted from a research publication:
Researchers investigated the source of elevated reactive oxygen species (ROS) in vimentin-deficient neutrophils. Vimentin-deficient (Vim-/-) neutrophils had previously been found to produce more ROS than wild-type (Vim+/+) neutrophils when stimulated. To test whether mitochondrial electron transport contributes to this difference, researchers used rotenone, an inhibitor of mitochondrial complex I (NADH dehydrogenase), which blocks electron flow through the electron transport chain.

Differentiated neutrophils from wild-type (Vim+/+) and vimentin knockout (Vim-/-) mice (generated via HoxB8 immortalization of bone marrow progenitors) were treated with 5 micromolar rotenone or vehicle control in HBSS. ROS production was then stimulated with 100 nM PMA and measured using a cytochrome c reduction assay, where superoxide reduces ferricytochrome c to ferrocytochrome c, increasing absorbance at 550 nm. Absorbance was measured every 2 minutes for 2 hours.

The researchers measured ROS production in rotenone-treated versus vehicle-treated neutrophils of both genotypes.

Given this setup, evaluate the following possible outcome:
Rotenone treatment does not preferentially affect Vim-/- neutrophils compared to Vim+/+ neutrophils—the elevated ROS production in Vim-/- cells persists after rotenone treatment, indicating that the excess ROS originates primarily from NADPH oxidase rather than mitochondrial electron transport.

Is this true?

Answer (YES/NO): NO